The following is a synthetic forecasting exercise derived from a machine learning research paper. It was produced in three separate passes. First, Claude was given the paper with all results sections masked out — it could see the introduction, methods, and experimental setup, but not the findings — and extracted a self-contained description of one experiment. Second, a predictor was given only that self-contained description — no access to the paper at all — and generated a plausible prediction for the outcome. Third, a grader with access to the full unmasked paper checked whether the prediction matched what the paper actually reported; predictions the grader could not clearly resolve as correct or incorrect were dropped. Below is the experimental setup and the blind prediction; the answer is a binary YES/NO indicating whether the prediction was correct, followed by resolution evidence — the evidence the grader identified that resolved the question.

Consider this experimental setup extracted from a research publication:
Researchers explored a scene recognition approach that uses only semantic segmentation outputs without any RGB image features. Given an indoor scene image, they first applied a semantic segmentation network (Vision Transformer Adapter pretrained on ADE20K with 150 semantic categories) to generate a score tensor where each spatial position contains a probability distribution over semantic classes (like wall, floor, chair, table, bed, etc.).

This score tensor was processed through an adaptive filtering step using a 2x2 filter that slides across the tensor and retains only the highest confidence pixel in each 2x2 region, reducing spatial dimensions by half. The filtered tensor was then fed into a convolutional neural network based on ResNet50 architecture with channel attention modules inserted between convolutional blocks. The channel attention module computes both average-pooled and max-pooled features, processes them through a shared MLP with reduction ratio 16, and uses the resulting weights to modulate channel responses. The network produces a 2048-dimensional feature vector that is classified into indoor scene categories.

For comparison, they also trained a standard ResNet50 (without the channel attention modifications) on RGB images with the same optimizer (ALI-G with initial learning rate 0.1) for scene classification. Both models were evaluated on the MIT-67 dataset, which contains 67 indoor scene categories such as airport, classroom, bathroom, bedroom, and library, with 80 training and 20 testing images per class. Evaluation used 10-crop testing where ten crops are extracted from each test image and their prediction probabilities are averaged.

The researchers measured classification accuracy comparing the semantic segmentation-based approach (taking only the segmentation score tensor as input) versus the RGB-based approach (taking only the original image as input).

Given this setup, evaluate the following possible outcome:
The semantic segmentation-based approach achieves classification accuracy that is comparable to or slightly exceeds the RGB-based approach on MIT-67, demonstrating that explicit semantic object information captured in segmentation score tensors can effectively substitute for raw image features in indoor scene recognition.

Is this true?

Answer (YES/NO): NO